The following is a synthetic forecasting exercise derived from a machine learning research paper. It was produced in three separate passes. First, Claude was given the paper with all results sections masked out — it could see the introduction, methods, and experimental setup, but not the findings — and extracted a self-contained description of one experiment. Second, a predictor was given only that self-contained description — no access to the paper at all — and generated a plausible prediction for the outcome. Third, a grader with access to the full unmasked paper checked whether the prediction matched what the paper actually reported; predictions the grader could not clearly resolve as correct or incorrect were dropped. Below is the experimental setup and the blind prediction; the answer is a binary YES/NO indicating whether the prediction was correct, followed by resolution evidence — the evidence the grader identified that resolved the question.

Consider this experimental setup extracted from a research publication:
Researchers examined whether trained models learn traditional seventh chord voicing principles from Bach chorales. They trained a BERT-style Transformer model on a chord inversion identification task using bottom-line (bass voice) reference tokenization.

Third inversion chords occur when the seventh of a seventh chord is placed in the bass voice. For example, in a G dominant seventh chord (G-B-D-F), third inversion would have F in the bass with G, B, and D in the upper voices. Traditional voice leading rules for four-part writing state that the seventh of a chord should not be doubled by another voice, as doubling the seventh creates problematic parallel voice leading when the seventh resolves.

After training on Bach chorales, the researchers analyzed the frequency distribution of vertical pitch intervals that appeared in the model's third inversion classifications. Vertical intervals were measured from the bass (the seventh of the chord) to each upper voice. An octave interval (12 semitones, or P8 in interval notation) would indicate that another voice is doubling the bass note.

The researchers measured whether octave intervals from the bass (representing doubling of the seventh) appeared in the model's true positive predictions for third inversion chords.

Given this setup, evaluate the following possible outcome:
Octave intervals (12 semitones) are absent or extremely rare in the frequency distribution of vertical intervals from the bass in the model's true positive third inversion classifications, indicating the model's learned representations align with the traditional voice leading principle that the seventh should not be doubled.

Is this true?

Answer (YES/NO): YES